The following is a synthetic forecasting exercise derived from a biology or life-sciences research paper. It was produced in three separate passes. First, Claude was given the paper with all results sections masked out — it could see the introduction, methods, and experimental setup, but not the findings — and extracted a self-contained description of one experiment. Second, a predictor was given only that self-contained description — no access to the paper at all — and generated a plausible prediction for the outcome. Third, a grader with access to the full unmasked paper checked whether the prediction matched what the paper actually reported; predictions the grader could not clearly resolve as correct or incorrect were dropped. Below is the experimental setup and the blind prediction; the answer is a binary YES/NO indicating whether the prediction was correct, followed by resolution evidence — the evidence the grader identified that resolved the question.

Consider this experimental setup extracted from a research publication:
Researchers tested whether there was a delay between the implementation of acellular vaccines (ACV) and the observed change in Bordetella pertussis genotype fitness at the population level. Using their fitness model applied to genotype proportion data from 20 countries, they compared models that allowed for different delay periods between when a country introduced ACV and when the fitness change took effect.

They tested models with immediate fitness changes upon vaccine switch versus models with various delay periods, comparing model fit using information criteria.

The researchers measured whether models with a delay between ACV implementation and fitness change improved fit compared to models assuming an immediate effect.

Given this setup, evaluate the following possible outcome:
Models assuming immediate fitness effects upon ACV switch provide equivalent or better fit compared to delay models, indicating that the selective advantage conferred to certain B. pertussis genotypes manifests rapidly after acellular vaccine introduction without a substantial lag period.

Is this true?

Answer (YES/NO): YES